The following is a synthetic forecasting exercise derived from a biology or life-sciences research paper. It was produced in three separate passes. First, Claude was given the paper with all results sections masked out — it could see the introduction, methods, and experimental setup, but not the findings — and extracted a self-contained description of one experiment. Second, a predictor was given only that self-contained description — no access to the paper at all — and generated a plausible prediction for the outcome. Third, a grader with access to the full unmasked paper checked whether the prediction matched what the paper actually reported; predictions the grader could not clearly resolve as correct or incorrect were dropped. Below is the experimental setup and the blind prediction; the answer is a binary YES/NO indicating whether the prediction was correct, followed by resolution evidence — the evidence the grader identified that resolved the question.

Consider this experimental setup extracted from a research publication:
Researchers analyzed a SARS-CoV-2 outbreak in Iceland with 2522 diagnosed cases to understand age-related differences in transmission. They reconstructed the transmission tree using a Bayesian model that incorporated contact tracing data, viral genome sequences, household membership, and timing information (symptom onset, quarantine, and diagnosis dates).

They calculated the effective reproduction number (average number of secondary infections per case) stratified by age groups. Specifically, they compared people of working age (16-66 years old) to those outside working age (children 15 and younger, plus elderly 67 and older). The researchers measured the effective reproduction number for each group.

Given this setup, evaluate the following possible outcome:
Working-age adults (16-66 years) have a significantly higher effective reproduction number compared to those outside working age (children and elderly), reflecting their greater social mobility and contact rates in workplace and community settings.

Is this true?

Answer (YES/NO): YES